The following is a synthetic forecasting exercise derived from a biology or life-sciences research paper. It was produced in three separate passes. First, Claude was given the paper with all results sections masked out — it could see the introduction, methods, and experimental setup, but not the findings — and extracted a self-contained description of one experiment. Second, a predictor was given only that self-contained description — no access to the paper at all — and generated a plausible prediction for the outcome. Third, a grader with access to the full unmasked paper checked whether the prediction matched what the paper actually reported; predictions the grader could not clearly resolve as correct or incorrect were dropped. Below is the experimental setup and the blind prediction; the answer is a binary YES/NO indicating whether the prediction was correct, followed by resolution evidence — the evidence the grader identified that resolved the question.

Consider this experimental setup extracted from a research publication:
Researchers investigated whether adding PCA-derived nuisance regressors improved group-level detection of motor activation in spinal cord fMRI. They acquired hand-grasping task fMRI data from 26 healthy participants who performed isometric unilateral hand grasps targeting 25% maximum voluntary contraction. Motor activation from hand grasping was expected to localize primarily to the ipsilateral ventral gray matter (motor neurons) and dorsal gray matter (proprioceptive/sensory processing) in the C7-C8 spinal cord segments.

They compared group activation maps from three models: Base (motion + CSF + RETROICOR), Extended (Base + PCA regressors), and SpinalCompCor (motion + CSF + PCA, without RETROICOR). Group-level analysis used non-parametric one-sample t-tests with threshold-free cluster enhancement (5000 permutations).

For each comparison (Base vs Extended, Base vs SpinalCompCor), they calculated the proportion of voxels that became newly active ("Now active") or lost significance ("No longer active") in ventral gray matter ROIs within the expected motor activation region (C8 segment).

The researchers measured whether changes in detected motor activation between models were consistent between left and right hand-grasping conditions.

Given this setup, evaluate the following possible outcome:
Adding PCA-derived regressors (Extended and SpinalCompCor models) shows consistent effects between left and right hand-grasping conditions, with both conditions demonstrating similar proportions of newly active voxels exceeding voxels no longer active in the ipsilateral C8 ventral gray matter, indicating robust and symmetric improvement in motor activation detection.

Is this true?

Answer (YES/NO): NO